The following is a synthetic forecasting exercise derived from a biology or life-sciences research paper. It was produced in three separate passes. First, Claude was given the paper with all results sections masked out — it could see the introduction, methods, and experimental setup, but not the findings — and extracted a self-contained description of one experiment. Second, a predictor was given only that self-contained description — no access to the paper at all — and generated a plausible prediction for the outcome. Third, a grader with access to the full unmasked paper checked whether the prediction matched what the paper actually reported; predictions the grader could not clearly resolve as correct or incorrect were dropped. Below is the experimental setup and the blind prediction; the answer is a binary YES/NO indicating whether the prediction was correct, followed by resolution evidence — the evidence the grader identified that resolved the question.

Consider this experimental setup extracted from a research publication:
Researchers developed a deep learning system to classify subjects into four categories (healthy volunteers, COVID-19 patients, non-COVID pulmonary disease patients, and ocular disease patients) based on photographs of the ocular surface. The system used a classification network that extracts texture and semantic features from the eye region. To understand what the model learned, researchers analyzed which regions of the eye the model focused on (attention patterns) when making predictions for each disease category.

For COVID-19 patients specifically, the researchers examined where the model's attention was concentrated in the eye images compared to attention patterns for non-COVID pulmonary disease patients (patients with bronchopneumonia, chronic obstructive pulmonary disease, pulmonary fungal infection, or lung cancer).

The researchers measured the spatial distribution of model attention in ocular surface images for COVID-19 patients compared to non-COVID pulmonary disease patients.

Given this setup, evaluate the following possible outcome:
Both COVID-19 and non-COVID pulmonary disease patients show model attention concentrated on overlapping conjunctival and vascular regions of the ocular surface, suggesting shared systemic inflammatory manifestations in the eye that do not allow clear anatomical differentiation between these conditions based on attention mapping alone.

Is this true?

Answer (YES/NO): NO